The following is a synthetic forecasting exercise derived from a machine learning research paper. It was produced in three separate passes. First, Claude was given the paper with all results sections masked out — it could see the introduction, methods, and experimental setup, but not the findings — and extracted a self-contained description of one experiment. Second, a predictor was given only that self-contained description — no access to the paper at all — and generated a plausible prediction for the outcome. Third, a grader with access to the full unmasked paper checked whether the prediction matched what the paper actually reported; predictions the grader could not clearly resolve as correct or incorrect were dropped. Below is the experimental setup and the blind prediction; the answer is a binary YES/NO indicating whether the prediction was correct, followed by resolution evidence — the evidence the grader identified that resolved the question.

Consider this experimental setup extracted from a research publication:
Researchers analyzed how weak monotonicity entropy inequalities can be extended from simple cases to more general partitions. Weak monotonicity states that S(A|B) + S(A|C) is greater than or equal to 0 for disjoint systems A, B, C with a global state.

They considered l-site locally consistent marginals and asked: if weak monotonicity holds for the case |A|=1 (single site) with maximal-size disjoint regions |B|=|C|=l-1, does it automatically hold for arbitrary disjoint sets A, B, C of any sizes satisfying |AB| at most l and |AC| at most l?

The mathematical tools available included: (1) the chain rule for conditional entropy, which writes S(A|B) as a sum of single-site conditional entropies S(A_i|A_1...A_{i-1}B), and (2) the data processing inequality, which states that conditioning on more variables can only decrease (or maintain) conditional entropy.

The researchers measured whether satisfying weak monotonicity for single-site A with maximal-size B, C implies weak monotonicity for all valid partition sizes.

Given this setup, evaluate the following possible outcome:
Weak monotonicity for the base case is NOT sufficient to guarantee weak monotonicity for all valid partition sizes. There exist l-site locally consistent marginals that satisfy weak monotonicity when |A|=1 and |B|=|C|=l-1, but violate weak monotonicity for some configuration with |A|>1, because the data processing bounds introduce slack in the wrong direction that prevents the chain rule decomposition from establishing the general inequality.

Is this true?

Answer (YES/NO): NO